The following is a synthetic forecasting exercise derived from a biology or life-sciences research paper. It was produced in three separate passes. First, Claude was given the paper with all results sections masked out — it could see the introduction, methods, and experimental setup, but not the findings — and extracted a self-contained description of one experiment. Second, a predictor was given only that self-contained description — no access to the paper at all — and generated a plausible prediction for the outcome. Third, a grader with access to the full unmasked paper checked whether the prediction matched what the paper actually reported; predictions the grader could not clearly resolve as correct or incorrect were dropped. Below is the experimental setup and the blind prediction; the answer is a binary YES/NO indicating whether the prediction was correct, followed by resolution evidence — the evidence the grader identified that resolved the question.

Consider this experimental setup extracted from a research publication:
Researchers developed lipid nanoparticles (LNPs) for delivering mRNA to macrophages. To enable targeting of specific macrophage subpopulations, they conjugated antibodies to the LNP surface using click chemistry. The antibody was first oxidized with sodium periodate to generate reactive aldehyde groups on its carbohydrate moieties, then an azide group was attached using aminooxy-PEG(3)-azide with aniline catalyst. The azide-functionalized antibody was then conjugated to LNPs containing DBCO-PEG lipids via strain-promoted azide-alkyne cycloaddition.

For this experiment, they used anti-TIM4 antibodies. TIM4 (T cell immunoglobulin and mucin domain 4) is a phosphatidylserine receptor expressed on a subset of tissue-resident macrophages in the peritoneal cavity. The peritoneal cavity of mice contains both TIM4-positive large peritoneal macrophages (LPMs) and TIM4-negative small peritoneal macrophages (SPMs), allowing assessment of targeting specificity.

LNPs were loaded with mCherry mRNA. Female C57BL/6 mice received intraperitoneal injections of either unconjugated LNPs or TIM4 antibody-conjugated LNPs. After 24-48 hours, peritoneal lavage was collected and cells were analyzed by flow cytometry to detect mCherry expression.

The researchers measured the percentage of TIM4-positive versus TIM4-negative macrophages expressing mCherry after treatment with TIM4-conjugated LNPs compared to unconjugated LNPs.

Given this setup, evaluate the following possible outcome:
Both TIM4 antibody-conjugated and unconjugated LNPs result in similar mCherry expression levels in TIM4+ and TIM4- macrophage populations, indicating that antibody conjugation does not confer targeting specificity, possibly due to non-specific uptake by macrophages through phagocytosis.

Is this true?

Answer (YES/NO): NO